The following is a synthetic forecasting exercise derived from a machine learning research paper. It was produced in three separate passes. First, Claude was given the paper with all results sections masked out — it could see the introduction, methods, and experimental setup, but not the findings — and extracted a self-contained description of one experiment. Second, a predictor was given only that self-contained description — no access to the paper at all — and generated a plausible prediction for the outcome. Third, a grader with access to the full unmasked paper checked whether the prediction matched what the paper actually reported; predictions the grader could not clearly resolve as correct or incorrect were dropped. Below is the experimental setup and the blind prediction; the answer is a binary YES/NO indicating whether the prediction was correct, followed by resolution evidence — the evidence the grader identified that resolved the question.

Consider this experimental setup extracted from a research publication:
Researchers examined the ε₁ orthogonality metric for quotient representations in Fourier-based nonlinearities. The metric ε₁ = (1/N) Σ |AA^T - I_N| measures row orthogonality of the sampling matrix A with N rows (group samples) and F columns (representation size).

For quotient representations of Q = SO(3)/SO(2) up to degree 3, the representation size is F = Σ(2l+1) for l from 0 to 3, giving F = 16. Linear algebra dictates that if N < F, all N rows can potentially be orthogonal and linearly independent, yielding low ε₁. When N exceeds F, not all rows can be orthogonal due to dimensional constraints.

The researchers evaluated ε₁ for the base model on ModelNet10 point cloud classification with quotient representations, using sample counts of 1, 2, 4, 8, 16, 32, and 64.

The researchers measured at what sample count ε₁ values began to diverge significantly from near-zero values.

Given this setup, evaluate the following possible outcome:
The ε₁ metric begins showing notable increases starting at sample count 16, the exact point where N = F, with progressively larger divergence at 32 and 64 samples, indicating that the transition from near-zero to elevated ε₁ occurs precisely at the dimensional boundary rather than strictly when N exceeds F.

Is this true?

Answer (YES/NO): NO